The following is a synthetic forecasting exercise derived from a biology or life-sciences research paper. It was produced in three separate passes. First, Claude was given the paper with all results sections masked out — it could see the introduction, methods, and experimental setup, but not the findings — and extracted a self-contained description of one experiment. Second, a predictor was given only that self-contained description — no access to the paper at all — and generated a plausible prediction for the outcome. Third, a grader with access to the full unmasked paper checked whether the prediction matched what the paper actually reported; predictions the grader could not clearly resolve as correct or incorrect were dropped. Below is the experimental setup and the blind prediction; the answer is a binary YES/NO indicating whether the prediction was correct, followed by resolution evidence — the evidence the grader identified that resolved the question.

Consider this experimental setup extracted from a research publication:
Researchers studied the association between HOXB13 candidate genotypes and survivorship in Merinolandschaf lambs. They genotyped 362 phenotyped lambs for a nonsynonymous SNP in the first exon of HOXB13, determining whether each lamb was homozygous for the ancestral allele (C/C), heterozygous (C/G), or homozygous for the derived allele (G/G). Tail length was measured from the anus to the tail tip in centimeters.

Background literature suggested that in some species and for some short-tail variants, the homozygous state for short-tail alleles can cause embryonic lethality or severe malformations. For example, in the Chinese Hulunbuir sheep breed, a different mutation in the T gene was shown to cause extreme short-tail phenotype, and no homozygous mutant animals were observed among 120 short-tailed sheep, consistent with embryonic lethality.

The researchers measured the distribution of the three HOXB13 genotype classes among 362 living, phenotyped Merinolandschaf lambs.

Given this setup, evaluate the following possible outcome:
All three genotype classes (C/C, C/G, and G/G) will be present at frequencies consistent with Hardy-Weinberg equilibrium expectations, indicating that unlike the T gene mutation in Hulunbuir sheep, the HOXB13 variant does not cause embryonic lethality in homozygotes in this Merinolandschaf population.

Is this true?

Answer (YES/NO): YES